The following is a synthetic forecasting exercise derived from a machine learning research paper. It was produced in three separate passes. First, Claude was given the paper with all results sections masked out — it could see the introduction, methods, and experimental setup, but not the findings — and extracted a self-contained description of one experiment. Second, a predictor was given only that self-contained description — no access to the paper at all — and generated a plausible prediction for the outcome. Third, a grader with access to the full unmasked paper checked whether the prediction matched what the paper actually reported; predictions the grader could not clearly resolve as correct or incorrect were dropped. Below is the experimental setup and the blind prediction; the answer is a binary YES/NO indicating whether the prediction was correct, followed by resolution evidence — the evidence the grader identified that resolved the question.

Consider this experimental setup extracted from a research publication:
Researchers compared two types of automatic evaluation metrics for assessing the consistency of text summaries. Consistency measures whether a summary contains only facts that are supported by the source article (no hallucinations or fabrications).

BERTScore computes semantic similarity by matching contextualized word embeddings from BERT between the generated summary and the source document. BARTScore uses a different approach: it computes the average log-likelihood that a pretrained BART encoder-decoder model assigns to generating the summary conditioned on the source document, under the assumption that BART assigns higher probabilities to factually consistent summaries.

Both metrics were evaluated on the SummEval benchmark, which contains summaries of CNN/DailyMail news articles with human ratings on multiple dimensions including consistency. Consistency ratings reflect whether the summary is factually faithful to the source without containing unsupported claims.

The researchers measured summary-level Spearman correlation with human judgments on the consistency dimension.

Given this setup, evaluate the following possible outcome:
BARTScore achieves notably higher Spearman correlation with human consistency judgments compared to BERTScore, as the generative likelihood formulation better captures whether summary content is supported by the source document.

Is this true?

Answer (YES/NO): YES